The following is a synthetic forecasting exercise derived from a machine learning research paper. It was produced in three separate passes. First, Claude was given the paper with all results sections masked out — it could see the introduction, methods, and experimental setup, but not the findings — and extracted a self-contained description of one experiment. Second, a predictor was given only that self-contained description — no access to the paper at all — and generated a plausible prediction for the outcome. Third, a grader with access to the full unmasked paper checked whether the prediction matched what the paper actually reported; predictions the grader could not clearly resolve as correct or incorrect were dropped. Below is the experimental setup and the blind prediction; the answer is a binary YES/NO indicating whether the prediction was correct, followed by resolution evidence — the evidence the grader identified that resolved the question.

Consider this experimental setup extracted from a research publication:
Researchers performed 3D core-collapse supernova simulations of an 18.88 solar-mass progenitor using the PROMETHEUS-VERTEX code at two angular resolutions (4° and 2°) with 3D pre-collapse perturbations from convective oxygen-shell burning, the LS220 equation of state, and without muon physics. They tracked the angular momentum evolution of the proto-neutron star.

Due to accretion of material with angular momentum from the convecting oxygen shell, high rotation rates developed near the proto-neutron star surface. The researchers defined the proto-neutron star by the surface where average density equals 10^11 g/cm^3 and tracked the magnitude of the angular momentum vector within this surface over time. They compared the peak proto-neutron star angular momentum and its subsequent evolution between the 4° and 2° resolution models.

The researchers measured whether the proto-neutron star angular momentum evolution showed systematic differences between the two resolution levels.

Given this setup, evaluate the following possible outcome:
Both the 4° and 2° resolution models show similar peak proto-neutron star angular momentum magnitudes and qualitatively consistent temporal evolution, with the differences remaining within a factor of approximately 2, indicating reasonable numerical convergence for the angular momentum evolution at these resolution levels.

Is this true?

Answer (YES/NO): YES